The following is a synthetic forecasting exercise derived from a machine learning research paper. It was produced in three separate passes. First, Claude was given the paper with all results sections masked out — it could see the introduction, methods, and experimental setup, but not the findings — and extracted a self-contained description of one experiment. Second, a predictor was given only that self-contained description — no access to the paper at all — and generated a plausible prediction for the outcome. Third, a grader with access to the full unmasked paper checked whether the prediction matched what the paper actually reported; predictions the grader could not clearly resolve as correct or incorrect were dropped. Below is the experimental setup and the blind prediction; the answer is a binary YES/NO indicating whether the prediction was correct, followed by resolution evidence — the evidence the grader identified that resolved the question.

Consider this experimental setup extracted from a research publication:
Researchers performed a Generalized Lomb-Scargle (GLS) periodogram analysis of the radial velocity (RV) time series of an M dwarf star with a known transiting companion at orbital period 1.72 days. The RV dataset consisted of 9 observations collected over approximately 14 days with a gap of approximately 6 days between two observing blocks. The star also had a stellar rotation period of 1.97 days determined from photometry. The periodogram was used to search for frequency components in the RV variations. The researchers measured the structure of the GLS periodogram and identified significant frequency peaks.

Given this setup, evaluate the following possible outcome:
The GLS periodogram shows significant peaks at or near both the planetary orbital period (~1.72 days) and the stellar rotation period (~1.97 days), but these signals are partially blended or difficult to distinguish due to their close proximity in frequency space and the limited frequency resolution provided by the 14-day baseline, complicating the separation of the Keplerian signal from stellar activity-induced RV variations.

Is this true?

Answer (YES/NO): NO